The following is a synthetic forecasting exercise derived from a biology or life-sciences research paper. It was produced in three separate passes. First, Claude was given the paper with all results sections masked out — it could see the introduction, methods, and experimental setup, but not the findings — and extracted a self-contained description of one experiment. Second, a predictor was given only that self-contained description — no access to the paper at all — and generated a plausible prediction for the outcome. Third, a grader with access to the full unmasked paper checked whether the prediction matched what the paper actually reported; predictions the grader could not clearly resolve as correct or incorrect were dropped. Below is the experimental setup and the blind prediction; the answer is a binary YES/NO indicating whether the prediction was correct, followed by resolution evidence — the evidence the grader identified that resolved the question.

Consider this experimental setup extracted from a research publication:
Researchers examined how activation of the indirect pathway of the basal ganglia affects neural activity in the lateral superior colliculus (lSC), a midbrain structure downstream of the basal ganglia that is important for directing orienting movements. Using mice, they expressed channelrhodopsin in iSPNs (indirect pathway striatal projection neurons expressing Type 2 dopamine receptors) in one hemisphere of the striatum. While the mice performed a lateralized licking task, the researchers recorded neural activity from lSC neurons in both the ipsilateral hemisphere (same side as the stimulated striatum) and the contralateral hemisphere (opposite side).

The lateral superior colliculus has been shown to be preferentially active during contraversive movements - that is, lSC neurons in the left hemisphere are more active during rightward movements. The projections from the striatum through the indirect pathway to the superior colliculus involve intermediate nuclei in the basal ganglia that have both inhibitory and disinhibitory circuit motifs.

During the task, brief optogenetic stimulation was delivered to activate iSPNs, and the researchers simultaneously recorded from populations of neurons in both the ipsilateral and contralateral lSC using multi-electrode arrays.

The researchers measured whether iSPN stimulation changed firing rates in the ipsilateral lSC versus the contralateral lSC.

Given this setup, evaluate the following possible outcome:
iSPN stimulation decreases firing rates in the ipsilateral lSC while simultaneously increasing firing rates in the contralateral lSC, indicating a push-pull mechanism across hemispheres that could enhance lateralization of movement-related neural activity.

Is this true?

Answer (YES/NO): YES